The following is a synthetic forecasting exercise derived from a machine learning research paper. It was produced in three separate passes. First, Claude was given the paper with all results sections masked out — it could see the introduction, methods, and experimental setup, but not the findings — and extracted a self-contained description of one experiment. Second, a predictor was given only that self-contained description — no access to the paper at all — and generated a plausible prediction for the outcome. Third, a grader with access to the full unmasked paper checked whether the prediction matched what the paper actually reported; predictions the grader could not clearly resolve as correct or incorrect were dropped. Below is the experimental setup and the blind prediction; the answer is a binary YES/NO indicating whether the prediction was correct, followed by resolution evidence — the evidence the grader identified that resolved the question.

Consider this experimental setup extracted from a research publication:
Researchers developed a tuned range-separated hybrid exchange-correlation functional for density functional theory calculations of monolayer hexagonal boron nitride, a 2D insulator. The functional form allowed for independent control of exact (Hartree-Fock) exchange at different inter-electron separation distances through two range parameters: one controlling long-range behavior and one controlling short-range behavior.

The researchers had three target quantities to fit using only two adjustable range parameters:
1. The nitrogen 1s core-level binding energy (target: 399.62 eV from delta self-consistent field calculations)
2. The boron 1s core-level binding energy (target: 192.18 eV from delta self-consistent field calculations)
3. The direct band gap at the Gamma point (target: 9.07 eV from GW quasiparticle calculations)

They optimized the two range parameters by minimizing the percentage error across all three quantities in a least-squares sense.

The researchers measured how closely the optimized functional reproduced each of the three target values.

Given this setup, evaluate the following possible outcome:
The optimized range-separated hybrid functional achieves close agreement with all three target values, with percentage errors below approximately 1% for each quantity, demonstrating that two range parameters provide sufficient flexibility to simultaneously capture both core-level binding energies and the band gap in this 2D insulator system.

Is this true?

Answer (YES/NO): NO